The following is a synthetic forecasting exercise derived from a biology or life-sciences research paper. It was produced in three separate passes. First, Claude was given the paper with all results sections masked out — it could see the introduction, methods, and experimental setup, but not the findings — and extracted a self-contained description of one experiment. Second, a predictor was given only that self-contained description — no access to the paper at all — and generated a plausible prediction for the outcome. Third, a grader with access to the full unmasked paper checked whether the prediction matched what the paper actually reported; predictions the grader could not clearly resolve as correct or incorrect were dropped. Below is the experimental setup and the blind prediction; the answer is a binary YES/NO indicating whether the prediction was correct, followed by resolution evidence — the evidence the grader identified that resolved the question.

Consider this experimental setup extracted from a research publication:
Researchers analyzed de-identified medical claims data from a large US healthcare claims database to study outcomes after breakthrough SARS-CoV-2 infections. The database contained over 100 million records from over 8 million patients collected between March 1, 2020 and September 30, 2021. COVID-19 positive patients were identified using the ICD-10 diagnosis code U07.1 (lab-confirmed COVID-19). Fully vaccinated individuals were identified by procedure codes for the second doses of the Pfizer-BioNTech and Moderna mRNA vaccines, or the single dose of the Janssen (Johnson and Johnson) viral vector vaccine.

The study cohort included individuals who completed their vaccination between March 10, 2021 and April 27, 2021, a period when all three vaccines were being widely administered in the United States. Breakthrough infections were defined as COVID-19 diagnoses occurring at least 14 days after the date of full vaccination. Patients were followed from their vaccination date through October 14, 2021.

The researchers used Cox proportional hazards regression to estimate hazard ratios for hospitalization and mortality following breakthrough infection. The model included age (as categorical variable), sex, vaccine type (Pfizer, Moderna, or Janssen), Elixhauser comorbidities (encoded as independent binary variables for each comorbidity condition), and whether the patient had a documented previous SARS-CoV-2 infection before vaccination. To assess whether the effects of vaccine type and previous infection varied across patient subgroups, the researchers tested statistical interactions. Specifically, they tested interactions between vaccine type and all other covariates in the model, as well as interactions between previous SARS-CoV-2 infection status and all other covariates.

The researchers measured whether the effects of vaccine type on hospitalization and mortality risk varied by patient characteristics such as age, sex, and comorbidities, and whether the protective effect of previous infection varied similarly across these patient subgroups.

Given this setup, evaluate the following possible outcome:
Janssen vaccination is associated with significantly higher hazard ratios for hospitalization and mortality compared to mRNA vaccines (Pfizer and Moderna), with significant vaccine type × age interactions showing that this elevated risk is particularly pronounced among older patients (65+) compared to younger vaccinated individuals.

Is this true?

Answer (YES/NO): NO